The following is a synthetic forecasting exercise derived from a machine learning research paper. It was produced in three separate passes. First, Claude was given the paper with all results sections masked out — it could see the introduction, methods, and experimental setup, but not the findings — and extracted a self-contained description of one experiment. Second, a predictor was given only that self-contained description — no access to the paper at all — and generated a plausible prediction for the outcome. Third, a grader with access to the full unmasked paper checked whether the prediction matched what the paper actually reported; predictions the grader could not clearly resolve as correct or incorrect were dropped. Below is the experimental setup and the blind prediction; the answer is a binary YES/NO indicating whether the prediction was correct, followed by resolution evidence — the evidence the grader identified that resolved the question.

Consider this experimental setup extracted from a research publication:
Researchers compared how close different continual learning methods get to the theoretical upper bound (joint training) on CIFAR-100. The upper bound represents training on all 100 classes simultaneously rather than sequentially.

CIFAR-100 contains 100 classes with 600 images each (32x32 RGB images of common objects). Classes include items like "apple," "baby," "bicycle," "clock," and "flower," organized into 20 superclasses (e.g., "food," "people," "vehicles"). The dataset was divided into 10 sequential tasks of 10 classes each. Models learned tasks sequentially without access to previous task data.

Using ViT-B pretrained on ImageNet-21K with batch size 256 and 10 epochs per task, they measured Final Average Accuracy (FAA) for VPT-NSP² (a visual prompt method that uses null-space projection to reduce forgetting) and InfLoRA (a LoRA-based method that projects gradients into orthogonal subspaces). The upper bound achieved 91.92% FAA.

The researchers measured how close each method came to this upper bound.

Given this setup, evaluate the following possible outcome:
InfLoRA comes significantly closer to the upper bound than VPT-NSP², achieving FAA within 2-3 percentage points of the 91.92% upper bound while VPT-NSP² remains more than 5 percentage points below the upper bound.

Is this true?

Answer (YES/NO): NO